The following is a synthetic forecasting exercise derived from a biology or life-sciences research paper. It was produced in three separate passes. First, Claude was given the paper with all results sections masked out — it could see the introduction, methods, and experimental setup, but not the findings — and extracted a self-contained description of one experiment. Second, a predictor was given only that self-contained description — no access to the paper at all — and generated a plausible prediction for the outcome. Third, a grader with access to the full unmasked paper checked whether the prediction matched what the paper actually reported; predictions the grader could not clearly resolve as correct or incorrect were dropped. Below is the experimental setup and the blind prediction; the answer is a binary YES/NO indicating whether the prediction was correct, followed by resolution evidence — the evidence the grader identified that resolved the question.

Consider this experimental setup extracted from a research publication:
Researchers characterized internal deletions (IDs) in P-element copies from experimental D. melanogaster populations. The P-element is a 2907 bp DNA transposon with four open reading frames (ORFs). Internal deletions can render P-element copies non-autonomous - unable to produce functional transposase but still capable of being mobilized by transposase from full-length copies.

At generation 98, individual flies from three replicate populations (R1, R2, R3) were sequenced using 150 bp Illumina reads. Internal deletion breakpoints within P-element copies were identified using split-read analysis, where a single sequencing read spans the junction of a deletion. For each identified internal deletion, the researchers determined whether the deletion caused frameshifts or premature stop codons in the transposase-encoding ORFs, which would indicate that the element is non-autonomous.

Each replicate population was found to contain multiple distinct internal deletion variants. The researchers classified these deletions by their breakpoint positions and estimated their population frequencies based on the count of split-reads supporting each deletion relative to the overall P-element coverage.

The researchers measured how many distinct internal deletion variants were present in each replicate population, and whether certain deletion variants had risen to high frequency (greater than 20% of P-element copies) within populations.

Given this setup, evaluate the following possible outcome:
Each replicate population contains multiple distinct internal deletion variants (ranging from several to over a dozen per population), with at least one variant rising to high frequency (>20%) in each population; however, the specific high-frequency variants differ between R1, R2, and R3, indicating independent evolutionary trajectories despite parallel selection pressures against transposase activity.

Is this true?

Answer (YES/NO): NO